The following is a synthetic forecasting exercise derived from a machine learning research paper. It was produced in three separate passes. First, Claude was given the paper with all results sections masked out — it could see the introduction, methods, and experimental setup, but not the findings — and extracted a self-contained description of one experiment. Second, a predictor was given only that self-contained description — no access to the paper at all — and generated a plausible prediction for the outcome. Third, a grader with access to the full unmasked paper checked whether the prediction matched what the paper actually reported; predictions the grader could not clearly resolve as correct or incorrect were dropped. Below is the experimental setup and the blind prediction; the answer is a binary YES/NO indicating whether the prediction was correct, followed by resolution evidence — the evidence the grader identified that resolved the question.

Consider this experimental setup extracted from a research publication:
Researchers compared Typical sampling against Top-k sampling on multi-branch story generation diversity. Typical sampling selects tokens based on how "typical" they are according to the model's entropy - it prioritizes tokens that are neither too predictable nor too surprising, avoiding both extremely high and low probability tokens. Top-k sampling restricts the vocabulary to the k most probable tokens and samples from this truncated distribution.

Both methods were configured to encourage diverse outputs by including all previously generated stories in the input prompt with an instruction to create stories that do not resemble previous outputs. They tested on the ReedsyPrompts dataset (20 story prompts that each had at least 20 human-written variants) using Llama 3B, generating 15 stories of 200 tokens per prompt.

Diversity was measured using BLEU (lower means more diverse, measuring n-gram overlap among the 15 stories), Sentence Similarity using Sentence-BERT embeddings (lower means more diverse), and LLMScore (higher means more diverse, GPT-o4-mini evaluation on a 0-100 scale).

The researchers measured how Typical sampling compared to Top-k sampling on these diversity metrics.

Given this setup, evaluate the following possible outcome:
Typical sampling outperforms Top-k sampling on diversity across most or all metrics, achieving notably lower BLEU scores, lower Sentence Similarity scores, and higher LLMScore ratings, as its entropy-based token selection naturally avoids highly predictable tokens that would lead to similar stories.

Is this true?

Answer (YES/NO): NO